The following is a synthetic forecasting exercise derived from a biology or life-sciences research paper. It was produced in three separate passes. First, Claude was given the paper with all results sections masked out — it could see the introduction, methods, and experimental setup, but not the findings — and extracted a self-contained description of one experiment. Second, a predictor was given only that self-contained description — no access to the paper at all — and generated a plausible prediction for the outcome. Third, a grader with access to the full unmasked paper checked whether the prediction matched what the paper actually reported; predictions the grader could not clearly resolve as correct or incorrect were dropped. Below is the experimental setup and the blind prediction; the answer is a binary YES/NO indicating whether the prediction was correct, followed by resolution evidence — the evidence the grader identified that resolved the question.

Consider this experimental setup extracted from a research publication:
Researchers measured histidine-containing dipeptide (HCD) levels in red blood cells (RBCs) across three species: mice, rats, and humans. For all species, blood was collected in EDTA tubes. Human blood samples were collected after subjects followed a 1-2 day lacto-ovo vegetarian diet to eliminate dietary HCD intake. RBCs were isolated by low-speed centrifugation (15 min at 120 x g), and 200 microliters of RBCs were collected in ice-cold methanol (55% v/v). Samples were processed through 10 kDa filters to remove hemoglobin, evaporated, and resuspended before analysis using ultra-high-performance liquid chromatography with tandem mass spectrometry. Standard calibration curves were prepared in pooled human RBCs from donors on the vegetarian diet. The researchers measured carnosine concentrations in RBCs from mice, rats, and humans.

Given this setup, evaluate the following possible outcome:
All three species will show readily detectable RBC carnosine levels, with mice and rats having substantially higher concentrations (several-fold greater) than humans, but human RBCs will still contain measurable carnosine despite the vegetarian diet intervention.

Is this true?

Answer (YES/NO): NO